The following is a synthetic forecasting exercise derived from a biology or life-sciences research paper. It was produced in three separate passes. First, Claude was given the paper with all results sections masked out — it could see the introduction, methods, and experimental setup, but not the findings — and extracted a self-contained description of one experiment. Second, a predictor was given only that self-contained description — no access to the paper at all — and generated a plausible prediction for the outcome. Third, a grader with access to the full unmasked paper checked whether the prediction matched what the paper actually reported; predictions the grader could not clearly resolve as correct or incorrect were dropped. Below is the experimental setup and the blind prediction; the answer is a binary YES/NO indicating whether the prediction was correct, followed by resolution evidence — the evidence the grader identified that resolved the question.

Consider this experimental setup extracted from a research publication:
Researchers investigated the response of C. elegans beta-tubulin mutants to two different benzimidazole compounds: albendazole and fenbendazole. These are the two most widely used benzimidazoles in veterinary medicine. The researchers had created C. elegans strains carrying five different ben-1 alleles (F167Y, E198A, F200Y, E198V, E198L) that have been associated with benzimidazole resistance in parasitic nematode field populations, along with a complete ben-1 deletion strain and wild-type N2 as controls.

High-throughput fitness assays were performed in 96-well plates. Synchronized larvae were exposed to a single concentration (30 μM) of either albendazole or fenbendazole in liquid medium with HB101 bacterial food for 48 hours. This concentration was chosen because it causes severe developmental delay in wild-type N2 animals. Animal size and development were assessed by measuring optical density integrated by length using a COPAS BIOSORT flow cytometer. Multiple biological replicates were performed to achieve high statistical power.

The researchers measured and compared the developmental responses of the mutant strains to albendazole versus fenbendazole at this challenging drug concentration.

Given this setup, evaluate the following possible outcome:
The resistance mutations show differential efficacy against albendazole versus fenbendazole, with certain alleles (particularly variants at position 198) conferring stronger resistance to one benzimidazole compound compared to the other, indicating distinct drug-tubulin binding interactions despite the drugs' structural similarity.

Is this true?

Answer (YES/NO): NO